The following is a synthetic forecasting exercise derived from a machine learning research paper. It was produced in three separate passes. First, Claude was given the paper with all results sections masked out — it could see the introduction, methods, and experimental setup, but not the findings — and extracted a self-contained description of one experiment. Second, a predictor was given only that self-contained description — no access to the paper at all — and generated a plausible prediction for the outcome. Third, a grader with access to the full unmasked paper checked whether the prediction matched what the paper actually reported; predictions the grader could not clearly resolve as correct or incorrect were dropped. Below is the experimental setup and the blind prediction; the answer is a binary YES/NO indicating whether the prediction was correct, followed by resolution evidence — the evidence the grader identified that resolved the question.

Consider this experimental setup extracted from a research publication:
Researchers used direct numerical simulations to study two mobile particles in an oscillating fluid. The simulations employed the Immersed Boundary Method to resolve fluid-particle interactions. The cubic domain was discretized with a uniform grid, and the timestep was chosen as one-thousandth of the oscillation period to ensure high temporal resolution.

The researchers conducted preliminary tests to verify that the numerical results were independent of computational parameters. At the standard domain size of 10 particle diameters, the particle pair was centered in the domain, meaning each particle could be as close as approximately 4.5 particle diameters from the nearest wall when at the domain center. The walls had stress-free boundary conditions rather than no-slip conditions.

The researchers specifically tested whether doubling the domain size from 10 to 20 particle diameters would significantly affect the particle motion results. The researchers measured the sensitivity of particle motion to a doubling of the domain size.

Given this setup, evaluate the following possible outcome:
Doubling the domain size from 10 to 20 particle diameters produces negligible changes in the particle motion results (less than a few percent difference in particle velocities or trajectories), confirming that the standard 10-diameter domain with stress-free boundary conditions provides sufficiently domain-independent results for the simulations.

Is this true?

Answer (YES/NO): YES